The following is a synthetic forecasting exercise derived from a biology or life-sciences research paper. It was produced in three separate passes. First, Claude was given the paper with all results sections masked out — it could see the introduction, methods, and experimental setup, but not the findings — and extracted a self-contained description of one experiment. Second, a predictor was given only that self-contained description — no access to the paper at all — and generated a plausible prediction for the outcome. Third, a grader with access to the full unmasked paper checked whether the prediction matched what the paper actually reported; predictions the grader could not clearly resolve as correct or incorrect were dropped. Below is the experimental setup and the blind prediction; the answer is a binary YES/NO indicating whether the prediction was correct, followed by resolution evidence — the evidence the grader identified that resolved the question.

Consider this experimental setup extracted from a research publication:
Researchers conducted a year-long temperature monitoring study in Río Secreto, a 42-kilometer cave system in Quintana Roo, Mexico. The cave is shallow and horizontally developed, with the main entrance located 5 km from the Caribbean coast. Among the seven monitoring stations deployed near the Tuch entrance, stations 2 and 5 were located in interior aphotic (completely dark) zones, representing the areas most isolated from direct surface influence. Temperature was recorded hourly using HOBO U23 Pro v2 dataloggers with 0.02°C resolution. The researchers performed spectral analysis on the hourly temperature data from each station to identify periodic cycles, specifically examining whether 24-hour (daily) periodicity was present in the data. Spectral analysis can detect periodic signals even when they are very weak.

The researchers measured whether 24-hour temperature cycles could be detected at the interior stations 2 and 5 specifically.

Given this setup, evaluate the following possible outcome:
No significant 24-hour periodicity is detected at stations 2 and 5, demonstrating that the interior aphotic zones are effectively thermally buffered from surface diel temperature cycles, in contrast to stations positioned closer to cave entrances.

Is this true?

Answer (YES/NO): NO